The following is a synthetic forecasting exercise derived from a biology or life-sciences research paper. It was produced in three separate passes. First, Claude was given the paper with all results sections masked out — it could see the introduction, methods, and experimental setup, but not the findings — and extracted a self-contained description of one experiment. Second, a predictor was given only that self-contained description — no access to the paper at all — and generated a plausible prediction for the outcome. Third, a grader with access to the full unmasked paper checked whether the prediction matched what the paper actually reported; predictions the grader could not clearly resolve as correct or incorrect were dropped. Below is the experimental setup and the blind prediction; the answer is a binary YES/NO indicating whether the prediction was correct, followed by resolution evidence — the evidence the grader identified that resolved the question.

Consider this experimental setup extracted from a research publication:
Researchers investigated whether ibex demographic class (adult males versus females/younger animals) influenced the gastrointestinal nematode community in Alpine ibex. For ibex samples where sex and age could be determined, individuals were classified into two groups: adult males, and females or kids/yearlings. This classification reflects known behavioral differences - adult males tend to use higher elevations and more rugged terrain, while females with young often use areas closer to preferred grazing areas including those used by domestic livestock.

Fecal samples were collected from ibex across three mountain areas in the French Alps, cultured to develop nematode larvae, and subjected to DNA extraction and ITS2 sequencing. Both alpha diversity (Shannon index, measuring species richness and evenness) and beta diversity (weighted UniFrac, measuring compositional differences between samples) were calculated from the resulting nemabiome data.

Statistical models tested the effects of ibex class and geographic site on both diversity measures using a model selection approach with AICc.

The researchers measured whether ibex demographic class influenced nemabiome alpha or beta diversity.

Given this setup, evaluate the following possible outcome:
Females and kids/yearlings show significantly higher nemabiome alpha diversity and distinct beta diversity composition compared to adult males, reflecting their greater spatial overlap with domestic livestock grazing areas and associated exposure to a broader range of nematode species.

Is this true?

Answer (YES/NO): NO